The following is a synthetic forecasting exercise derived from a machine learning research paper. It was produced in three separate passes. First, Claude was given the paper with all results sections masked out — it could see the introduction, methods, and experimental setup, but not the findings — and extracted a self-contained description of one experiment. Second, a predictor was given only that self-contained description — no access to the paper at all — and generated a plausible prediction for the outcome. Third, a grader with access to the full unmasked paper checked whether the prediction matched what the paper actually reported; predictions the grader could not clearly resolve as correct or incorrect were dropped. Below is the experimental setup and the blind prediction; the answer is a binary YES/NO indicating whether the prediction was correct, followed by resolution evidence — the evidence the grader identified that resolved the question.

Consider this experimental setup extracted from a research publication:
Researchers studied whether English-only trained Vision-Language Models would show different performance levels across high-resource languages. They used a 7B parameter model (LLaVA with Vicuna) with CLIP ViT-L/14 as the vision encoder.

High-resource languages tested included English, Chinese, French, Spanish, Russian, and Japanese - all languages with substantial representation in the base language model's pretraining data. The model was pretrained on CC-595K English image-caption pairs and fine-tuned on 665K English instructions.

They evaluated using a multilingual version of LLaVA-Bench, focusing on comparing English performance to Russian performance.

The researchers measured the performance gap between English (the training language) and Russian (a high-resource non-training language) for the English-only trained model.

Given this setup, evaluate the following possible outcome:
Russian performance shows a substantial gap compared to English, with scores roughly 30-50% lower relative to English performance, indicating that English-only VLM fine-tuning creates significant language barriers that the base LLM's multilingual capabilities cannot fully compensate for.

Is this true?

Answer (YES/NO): NO